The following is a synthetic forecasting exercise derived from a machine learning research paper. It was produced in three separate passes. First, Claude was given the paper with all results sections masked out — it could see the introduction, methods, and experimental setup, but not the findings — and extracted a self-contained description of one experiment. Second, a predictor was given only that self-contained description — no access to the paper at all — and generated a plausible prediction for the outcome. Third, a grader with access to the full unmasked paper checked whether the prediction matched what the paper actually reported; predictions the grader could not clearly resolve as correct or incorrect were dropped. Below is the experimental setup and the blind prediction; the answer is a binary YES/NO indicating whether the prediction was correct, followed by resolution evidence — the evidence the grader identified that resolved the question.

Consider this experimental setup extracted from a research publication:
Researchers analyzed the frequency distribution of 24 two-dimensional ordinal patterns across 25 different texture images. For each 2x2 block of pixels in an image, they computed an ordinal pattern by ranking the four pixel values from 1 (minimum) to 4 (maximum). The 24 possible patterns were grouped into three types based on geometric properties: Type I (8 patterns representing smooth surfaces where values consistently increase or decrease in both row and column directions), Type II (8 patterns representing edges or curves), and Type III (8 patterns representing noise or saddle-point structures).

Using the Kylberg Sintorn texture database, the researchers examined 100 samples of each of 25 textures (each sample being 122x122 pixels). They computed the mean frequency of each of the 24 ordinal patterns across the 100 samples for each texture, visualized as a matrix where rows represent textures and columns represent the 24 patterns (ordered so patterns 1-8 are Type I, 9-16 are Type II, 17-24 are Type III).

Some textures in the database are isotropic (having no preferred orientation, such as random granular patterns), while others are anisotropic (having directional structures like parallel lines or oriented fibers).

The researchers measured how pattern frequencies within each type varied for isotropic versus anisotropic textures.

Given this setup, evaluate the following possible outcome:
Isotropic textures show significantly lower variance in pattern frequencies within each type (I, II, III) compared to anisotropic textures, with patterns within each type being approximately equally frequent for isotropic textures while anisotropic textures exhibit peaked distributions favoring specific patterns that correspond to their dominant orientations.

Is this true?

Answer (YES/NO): NO